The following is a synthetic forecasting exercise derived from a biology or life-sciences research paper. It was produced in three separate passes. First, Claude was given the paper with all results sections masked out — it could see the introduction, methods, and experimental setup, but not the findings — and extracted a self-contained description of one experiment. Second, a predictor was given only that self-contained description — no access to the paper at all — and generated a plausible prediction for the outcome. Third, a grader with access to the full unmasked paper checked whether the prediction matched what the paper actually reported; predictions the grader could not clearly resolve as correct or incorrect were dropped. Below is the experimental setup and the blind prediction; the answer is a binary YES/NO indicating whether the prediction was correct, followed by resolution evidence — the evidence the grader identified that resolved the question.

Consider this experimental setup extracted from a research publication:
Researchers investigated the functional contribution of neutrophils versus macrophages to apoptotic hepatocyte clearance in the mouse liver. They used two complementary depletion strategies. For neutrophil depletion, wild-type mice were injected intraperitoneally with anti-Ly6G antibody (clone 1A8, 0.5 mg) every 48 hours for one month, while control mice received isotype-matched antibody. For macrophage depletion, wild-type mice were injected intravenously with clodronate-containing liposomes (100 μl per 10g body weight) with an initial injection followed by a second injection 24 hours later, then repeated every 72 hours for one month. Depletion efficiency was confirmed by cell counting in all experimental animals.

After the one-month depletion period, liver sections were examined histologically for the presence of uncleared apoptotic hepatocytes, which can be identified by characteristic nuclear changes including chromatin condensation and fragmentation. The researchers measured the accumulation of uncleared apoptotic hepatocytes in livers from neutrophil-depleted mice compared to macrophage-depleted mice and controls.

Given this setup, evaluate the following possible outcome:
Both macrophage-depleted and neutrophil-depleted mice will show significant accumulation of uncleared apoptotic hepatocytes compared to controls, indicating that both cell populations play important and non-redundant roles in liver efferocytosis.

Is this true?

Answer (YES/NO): NO